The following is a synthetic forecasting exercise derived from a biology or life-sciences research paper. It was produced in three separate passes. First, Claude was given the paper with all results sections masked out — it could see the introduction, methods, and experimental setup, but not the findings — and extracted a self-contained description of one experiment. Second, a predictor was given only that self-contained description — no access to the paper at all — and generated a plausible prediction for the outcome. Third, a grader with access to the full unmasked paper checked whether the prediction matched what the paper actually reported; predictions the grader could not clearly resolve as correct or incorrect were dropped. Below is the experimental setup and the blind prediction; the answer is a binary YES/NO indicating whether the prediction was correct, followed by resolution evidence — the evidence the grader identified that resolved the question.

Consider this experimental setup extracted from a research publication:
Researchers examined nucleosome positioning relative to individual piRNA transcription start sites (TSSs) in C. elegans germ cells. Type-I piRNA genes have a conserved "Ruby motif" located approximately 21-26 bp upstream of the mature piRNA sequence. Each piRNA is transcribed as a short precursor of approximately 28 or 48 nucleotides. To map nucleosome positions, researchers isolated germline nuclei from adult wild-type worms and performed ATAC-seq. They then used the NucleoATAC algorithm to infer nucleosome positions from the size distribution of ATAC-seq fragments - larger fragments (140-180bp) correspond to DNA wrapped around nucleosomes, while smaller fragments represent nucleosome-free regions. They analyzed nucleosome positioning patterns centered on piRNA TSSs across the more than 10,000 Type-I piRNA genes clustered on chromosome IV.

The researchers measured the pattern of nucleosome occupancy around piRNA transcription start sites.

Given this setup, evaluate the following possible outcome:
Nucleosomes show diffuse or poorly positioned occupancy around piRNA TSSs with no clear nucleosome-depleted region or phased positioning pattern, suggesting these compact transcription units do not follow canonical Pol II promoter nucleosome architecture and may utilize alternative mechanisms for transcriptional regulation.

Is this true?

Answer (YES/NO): NO